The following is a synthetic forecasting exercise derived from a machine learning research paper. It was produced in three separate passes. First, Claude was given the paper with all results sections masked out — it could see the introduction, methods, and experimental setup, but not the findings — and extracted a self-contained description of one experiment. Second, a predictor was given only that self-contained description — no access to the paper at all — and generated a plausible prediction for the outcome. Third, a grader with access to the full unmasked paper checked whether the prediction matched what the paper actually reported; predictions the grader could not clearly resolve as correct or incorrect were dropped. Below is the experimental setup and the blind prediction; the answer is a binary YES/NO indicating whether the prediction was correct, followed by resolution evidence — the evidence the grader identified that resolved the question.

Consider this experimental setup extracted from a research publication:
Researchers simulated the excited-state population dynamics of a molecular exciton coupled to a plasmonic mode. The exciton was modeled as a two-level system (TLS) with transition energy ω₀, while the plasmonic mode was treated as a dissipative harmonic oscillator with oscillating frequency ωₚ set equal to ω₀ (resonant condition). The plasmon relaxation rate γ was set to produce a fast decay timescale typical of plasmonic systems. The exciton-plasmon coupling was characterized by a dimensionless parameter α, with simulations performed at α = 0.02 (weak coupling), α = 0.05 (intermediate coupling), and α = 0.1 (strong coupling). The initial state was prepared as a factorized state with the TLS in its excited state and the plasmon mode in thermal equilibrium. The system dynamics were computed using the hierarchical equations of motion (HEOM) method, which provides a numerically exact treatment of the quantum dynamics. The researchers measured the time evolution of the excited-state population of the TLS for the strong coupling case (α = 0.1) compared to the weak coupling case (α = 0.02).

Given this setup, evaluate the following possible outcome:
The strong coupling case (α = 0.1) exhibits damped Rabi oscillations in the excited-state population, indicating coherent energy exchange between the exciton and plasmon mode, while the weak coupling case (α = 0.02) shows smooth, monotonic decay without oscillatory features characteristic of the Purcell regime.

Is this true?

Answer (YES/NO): YES